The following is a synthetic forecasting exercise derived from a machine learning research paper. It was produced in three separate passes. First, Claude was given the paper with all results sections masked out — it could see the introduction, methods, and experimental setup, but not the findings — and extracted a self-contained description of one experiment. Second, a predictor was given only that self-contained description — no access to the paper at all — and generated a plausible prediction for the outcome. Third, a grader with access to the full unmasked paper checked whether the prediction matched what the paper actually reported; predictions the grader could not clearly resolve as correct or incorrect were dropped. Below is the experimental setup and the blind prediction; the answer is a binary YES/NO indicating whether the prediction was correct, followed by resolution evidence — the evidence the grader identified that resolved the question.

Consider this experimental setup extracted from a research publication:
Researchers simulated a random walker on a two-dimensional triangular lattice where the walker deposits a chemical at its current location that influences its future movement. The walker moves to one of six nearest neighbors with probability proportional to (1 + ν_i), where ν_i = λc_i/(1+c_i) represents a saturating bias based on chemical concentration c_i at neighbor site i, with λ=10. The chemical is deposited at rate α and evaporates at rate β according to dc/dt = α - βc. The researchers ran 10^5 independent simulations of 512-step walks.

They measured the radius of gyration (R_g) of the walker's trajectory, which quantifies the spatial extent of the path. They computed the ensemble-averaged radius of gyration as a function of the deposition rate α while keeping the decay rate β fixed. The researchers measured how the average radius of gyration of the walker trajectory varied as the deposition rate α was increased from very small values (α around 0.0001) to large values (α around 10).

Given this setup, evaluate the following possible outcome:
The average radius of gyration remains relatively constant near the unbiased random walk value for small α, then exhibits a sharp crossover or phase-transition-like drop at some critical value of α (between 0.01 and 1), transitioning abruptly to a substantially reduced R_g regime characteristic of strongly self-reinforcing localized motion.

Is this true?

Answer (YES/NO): NO